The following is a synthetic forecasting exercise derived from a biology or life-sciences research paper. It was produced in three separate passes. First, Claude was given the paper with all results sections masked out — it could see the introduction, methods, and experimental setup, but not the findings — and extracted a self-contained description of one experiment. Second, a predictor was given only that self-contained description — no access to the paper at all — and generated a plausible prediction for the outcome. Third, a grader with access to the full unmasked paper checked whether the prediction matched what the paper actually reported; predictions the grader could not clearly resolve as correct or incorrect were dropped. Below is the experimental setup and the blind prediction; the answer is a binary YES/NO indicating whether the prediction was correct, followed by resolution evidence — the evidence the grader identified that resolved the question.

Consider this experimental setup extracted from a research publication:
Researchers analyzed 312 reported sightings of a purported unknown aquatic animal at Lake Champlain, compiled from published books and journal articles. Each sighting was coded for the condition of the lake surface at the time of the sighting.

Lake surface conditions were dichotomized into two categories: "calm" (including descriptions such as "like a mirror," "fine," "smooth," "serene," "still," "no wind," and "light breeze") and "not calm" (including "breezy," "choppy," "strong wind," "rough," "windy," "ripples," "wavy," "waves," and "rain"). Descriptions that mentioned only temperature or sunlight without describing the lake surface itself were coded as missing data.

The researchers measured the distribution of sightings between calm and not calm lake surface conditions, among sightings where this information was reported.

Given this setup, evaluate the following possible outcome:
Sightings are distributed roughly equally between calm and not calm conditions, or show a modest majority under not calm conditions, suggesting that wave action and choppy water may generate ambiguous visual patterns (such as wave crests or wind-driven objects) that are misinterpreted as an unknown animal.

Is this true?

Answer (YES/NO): NO